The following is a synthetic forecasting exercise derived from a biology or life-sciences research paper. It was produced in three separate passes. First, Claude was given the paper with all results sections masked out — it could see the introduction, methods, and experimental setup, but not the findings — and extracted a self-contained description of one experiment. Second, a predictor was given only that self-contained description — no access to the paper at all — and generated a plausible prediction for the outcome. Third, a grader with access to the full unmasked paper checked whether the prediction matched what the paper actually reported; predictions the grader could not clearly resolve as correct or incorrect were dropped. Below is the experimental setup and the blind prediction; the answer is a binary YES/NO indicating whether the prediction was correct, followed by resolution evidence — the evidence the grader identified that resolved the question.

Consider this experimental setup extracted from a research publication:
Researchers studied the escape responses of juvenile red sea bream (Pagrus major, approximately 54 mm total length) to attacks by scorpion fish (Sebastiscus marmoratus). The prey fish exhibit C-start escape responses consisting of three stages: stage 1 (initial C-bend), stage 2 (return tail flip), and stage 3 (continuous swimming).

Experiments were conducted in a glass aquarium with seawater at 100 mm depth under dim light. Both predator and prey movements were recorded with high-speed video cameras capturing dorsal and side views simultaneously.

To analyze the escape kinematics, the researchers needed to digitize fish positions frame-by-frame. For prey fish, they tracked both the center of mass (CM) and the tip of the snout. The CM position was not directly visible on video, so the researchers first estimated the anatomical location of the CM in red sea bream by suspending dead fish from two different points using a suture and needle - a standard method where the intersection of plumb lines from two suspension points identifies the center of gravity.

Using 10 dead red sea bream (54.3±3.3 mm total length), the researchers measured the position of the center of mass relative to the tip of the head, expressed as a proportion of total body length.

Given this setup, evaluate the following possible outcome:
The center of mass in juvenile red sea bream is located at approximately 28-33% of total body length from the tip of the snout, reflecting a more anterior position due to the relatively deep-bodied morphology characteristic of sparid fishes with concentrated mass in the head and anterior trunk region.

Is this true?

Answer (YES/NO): NO